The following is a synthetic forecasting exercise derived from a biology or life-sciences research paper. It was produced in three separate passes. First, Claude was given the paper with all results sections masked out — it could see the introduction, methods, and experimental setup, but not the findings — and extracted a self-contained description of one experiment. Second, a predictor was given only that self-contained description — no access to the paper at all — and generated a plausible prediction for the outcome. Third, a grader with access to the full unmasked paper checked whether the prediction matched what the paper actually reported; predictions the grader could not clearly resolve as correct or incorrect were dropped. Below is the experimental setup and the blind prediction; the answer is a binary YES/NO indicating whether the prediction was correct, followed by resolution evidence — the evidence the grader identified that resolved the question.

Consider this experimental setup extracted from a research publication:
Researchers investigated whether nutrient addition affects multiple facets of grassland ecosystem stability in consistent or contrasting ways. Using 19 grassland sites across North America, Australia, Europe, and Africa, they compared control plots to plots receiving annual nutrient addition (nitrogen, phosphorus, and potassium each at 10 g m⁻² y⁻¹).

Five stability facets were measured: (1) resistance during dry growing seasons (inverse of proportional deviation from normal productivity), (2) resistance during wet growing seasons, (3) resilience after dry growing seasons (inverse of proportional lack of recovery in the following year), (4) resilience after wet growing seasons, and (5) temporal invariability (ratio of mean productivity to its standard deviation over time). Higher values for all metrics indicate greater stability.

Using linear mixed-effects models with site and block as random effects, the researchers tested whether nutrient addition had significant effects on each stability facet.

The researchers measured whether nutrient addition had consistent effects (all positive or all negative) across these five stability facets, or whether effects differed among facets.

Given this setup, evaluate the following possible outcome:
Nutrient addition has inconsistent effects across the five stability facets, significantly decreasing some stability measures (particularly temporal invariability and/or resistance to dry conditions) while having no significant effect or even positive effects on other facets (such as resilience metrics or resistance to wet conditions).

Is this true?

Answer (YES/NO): NO